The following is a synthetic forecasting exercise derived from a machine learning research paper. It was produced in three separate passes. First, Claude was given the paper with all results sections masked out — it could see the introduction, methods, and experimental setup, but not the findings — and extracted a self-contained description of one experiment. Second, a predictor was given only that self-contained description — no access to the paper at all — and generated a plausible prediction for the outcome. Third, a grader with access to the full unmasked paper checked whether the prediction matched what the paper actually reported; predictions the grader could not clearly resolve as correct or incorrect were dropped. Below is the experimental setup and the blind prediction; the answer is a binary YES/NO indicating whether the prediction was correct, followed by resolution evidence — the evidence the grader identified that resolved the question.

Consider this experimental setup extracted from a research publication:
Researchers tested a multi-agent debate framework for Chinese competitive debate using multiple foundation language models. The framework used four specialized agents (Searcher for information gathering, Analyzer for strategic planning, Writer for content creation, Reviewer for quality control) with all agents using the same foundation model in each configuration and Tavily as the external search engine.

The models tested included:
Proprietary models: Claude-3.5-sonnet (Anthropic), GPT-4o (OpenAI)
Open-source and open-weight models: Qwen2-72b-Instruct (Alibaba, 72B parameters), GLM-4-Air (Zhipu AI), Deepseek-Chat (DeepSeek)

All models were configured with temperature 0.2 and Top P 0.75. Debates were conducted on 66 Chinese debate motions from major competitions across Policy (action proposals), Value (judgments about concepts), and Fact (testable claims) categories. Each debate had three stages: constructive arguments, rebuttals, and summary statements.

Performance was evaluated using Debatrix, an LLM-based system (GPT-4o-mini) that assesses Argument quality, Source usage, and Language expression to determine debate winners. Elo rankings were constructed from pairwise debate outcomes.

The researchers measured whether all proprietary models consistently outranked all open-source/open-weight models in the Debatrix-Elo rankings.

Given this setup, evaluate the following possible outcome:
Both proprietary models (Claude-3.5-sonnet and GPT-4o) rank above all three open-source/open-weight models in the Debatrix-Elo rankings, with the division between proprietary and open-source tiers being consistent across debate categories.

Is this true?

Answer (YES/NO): NO